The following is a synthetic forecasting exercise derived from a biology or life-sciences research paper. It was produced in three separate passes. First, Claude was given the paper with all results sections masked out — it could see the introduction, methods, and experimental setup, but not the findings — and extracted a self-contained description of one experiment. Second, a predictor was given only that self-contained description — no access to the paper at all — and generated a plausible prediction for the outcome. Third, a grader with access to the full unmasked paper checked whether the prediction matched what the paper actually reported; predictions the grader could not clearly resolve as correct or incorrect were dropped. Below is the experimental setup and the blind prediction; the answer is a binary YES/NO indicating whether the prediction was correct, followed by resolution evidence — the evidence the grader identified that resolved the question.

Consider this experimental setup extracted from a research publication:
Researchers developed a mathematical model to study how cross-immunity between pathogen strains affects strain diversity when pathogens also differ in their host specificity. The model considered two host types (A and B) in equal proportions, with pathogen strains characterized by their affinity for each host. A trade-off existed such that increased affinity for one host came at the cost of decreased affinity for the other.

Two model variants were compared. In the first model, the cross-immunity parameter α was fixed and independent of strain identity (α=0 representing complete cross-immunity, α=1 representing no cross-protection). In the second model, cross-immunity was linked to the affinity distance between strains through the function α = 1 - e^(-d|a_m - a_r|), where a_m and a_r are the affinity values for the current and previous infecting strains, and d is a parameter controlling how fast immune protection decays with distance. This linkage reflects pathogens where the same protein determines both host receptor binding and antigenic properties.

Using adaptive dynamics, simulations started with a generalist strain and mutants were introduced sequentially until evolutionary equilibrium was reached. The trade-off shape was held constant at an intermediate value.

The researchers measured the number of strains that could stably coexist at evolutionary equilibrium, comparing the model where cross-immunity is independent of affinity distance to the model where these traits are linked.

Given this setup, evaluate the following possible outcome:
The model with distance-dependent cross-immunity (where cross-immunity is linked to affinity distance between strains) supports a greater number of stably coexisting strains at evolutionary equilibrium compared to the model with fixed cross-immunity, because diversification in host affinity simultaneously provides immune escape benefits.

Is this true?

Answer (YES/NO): YES